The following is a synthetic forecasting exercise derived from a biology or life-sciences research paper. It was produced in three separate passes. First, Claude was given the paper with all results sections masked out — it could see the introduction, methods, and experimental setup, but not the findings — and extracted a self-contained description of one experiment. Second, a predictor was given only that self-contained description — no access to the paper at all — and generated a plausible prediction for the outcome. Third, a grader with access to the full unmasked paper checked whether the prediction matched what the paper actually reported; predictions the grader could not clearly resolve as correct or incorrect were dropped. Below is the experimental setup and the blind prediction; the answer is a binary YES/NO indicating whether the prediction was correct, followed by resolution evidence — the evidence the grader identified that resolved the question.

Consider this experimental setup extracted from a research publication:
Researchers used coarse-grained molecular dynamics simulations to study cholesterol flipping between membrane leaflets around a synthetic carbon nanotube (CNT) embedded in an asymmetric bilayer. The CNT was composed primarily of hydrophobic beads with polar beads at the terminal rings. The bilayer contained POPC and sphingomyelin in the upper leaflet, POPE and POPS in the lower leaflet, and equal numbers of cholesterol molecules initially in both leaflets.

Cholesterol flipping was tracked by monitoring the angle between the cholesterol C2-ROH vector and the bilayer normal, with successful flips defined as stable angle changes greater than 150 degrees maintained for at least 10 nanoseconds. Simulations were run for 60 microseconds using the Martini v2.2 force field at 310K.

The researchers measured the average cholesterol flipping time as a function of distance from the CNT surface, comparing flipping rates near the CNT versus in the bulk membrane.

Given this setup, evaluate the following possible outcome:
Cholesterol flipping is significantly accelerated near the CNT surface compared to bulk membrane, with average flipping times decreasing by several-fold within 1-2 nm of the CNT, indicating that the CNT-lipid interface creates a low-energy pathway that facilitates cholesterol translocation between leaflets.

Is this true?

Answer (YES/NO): NO